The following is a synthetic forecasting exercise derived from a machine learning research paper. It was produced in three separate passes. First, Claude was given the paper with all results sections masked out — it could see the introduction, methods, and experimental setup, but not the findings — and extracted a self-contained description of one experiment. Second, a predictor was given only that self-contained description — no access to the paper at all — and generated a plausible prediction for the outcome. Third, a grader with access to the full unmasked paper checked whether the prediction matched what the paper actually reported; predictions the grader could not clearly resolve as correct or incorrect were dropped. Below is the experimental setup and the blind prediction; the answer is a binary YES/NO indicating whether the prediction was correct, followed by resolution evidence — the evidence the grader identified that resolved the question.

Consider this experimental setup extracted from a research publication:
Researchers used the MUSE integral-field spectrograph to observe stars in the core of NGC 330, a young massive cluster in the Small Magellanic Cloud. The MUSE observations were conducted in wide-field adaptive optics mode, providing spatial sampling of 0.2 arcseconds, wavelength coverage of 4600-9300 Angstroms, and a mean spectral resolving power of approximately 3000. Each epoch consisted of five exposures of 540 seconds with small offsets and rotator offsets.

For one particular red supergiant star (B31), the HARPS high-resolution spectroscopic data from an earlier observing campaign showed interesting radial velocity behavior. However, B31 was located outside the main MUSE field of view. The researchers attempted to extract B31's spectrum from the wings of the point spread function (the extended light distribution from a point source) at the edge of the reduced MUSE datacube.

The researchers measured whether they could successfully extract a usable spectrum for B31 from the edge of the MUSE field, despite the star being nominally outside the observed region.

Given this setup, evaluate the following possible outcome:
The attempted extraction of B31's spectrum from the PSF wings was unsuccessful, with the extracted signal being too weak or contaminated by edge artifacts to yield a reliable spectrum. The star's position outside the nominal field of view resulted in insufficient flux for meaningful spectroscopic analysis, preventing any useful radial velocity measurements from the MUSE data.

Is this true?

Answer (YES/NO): NO